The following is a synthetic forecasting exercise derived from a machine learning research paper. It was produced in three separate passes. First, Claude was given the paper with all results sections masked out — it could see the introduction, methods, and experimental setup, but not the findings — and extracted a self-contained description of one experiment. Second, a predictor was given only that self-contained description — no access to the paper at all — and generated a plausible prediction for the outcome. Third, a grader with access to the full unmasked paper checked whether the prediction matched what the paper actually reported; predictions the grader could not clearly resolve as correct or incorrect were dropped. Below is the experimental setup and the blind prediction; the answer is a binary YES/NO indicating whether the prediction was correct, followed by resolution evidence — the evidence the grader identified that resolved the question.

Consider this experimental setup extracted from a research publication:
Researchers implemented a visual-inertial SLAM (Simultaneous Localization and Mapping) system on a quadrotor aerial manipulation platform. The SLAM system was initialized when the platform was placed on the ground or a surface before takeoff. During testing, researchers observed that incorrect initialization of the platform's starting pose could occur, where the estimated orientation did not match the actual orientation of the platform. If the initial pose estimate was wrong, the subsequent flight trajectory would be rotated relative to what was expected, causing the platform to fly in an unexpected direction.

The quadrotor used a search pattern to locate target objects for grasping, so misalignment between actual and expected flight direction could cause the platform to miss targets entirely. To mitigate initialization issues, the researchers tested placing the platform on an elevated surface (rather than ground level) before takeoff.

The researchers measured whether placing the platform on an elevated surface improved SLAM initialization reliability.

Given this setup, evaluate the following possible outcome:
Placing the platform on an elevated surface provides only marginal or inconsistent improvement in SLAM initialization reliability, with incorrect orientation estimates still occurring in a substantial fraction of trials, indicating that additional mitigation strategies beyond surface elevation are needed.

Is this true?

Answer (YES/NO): NO